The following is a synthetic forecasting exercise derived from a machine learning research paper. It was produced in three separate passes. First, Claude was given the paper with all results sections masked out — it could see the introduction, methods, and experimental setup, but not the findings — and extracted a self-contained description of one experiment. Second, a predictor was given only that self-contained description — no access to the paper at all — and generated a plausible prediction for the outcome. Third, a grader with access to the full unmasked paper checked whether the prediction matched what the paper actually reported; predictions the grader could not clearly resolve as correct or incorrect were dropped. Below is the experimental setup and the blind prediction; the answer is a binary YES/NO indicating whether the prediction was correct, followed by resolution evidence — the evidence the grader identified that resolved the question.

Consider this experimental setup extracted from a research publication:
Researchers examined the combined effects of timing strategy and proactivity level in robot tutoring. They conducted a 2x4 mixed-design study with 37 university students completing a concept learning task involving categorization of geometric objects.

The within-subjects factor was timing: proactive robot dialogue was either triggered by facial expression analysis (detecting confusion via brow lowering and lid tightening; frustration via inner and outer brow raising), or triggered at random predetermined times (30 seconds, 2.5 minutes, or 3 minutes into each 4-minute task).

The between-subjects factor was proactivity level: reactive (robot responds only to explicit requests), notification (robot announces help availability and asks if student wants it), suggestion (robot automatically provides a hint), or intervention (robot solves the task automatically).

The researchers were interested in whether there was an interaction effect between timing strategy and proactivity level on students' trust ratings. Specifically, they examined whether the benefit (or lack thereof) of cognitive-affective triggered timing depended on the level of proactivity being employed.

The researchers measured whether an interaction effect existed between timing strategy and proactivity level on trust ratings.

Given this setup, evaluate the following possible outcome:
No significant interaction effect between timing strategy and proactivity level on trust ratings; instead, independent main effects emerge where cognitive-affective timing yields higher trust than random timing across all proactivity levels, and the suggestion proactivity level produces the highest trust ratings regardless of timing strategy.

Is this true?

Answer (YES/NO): NO